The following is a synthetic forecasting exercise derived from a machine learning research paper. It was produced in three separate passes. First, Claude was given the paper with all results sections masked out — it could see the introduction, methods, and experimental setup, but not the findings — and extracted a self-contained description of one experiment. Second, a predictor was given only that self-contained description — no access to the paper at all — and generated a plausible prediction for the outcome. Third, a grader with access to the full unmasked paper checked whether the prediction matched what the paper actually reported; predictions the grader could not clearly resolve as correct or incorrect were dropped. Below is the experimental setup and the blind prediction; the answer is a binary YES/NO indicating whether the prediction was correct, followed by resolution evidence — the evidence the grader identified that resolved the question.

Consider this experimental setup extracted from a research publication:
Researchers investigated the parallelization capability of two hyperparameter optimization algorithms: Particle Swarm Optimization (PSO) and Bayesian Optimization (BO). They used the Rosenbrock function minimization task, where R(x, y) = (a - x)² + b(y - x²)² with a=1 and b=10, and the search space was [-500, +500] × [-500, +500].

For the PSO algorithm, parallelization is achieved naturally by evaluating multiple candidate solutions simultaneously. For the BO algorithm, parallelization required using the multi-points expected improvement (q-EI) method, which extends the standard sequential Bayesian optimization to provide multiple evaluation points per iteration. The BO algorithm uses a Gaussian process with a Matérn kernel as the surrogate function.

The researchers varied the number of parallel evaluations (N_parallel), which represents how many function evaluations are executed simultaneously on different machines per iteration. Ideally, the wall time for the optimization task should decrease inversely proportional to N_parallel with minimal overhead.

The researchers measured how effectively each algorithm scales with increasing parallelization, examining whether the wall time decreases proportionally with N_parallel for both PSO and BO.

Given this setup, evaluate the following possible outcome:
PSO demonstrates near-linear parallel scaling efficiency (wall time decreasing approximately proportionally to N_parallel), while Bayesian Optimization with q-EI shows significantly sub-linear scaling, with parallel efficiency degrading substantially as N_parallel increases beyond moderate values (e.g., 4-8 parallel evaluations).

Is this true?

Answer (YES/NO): YES